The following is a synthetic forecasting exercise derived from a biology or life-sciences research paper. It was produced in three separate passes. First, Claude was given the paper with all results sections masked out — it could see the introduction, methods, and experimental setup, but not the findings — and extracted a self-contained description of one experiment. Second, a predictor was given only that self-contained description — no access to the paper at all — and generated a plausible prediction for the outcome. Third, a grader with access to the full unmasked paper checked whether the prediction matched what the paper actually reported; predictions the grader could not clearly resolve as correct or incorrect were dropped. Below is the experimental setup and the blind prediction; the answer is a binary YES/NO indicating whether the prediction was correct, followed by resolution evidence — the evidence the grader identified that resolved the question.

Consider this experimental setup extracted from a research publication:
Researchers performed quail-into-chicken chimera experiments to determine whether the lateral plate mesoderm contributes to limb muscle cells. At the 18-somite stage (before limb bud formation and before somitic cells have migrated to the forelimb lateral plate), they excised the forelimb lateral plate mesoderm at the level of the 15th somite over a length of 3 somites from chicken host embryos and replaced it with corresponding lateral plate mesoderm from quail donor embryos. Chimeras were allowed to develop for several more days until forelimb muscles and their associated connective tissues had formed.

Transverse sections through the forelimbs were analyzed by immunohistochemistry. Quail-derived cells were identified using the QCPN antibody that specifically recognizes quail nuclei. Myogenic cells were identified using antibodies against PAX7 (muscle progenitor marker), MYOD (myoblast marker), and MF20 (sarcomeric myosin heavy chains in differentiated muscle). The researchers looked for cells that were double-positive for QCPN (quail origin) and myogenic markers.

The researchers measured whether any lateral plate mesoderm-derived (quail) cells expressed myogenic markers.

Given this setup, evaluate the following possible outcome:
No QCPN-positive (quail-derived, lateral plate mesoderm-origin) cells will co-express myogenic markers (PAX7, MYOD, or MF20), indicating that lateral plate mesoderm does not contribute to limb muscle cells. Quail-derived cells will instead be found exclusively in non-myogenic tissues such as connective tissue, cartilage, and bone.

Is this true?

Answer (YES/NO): NO